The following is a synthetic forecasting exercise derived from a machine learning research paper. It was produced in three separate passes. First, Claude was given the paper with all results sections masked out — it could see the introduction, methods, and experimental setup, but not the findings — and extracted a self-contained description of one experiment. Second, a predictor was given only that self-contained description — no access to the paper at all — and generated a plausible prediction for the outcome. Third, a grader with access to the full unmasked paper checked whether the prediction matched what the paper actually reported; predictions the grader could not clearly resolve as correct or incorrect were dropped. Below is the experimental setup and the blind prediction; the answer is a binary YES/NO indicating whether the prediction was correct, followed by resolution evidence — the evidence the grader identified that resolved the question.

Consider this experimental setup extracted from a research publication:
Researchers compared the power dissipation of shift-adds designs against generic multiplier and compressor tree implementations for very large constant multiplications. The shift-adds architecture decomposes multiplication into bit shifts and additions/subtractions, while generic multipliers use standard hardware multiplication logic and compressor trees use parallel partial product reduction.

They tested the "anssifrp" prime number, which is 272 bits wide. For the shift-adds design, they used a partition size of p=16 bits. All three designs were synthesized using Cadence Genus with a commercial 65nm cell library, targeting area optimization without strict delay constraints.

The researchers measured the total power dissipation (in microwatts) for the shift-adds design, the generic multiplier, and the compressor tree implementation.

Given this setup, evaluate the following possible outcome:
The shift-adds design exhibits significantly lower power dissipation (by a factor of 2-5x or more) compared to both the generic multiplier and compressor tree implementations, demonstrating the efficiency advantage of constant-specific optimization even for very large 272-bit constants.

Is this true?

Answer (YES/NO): NO